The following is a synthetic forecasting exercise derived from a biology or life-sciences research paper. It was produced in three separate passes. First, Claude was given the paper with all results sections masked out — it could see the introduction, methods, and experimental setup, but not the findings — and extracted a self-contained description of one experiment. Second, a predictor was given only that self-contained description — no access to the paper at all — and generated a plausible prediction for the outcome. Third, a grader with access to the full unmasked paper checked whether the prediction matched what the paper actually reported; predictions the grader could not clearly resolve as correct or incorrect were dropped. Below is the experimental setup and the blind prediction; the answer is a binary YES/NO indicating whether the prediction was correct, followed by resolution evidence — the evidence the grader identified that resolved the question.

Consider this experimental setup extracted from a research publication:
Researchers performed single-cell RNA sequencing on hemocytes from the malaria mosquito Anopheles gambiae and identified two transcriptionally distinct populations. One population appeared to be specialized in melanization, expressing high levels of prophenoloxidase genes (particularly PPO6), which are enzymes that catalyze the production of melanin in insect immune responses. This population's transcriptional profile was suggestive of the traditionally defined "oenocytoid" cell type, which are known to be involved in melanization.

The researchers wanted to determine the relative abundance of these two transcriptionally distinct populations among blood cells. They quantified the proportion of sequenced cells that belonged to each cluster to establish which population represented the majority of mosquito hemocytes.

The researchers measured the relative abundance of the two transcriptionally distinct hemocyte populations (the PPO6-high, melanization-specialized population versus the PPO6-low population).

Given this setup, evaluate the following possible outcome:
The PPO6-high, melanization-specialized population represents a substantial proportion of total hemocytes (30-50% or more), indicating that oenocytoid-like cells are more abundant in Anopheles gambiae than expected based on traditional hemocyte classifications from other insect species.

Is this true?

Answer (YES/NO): NO